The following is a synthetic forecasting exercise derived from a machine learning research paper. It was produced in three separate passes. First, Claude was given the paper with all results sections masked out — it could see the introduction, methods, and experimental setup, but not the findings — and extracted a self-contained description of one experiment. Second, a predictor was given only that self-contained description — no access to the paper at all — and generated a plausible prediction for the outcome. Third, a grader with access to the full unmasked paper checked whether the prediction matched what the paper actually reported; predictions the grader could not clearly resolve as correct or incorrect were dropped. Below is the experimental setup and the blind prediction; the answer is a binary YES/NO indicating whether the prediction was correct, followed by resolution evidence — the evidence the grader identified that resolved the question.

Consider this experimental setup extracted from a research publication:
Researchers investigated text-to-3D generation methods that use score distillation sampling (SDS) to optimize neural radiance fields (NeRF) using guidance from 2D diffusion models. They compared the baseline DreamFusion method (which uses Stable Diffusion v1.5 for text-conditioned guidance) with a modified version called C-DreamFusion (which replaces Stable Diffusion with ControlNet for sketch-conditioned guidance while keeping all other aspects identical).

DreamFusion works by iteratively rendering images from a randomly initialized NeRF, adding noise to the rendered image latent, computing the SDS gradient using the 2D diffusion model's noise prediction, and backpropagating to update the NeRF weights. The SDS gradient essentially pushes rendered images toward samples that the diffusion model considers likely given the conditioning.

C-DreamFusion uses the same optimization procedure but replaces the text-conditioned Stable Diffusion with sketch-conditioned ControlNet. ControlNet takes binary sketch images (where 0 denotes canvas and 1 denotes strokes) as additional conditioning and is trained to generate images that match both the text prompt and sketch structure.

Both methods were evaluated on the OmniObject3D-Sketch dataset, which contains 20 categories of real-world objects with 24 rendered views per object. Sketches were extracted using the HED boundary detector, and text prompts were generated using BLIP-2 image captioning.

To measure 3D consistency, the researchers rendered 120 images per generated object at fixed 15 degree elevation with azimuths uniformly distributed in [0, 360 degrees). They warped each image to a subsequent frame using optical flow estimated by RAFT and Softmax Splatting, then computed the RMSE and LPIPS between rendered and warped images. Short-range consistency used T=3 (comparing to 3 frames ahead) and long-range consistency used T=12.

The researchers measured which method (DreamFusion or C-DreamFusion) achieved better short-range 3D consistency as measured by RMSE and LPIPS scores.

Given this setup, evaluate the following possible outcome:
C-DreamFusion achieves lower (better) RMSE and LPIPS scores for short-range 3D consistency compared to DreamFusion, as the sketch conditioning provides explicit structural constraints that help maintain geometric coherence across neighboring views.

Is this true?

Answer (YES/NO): NO